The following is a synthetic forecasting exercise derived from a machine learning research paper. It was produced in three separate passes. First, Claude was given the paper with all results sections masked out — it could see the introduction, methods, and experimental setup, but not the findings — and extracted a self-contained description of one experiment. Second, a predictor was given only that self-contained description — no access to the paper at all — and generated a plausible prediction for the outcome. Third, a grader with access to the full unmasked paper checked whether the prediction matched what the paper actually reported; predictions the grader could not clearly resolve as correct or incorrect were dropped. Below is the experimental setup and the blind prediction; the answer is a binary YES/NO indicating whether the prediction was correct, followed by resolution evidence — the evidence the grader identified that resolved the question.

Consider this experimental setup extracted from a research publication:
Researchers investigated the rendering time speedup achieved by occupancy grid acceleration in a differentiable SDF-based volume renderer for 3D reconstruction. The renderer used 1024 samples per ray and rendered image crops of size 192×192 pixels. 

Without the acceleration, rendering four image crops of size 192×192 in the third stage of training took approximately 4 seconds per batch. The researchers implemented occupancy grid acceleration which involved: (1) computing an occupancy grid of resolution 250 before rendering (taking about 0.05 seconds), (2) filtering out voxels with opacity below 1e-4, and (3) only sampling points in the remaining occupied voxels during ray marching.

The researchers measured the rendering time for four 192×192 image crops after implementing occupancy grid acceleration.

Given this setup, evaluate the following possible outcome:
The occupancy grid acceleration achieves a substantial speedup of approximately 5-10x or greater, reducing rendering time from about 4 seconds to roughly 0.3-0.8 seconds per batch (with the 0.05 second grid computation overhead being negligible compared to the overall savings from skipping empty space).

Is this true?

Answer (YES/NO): YES